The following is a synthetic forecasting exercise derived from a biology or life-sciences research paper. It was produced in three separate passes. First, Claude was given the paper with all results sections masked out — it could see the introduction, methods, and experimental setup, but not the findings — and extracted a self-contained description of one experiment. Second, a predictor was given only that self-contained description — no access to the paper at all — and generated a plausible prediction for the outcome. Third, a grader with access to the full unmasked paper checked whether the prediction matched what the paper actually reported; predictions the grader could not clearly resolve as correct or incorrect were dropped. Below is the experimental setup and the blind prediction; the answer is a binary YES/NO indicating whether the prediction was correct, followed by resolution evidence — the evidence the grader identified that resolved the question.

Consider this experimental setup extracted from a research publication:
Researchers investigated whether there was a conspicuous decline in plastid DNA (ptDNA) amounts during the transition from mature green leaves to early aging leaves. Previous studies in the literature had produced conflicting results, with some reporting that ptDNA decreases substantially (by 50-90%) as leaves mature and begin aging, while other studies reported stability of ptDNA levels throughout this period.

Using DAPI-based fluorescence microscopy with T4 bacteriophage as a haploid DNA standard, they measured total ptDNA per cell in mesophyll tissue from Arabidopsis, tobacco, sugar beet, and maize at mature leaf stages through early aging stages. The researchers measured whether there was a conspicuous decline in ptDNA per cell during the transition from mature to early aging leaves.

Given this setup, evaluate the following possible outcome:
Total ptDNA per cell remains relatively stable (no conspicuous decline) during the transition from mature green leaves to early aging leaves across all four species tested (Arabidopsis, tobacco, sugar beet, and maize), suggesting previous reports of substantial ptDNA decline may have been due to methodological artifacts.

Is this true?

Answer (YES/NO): YES